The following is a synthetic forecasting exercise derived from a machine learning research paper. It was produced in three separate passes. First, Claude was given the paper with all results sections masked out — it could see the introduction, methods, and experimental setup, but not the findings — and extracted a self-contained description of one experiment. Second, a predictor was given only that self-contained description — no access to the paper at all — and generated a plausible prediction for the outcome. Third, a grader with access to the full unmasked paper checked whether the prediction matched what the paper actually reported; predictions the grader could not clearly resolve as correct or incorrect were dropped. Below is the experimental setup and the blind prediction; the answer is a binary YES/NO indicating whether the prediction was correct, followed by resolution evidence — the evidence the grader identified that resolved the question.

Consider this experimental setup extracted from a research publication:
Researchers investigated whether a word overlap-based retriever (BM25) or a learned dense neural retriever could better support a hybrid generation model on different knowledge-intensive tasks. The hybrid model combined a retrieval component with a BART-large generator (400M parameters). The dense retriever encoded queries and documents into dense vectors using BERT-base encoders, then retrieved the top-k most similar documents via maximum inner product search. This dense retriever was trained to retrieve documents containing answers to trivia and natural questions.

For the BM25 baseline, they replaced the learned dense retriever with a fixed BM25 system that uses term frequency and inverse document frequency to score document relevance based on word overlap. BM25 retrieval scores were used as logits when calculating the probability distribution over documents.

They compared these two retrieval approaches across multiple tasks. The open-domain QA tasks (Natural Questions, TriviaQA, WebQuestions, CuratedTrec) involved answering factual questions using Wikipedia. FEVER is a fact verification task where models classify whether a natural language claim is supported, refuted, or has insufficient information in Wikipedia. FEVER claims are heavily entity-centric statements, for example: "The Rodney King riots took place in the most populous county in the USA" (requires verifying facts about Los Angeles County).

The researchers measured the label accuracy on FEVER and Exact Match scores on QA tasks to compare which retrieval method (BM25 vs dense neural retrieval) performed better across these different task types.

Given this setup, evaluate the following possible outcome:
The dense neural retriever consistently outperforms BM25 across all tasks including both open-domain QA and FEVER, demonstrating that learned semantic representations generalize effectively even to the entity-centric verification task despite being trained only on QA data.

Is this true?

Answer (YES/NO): NO